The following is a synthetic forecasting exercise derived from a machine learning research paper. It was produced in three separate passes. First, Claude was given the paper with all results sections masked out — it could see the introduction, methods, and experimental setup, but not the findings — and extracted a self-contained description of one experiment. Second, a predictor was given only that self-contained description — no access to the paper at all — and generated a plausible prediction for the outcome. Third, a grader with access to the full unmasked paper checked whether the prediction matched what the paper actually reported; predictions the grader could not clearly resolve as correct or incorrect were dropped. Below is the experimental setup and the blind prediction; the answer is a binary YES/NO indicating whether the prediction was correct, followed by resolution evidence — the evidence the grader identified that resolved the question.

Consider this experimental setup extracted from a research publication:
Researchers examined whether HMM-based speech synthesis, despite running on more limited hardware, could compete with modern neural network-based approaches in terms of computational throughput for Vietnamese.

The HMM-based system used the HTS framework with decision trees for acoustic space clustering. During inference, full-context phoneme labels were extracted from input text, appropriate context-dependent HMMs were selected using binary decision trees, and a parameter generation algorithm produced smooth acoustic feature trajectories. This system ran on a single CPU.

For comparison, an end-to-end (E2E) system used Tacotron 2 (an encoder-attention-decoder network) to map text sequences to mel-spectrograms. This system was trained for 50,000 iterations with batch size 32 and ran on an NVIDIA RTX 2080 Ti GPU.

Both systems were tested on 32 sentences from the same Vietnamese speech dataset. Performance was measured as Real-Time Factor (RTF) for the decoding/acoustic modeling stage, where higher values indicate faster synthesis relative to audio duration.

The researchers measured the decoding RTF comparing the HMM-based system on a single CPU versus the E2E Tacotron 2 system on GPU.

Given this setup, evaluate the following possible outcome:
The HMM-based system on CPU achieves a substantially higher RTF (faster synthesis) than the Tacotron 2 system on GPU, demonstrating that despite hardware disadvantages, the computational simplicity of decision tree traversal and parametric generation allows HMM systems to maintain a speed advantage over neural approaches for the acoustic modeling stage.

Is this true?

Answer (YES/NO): YES